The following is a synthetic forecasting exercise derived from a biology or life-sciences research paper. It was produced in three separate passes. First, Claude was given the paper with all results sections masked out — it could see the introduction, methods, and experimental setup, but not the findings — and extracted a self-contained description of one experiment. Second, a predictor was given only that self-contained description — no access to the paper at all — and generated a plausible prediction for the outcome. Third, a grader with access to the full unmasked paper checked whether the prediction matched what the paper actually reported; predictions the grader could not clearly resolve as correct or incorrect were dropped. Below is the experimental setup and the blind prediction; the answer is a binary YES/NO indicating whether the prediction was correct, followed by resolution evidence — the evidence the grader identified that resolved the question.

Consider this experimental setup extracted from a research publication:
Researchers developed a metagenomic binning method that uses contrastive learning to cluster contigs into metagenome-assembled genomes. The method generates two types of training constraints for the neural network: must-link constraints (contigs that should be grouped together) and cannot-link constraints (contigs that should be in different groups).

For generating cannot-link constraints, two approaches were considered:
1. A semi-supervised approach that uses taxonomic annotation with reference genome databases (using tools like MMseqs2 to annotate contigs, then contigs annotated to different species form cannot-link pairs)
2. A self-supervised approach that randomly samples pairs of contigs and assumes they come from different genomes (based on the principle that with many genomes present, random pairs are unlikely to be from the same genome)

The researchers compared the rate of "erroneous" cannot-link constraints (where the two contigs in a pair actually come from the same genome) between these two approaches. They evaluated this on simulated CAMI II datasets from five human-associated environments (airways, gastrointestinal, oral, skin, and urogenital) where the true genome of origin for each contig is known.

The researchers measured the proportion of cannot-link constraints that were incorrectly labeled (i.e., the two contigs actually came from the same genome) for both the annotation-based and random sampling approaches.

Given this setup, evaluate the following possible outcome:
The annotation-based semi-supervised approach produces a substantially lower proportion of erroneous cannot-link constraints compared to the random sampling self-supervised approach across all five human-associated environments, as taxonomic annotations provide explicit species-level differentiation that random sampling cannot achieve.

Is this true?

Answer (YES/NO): YES